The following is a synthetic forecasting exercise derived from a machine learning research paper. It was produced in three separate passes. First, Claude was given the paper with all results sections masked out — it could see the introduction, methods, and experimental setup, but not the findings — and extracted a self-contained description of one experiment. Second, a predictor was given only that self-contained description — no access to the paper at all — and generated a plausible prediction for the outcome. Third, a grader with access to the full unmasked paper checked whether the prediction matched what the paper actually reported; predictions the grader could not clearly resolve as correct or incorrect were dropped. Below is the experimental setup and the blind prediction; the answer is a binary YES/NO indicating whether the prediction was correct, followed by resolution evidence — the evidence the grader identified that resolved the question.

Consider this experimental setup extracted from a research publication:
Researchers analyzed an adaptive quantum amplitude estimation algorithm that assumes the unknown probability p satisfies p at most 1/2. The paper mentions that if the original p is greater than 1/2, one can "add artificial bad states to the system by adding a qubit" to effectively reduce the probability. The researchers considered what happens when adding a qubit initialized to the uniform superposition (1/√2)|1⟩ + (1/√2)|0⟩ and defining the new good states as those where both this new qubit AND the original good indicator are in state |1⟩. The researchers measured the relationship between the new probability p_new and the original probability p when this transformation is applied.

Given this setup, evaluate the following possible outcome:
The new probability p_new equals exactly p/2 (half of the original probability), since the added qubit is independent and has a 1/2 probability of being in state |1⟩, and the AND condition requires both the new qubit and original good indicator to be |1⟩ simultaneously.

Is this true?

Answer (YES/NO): YES